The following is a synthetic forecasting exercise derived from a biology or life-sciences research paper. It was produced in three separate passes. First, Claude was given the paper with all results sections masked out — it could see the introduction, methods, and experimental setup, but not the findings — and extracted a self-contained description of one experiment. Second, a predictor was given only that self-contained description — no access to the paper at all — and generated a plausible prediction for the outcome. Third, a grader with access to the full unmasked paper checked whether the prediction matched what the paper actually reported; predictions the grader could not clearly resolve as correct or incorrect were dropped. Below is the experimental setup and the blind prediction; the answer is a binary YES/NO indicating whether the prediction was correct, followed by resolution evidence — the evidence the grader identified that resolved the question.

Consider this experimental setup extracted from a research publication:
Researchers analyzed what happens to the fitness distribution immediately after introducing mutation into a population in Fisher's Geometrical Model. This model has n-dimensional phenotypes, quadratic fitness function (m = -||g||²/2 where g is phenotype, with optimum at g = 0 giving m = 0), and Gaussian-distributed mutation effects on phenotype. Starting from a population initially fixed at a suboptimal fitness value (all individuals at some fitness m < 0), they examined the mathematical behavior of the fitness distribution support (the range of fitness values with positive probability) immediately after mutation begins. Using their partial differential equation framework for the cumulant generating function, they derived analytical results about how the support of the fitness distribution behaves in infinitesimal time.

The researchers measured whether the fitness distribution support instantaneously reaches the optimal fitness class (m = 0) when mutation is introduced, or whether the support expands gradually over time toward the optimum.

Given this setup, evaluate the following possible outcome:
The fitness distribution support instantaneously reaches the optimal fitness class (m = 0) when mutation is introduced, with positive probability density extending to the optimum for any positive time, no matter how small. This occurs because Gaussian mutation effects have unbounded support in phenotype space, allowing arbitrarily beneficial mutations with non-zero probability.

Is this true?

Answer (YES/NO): YES